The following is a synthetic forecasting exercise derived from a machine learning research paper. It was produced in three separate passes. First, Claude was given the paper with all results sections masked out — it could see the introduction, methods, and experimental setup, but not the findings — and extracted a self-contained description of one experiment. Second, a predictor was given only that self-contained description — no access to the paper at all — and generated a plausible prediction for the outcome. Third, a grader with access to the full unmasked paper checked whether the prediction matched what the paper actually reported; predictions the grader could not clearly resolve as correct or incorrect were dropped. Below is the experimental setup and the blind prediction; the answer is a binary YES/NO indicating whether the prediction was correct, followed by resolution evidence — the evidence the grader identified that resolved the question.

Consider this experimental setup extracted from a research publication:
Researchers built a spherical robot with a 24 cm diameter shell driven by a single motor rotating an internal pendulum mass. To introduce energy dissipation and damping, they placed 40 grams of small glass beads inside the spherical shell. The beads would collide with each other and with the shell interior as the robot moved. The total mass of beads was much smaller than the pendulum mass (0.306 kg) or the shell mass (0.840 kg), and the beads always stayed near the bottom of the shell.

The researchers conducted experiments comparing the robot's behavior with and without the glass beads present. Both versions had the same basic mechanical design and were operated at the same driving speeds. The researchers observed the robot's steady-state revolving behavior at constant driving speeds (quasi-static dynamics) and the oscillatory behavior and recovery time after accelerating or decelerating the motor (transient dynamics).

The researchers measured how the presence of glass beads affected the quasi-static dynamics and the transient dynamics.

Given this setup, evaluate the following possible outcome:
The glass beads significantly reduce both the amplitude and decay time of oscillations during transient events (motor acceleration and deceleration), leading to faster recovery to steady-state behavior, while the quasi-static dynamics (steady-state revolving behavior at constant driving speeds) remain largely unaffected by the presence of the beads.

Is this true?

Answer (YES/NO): YES